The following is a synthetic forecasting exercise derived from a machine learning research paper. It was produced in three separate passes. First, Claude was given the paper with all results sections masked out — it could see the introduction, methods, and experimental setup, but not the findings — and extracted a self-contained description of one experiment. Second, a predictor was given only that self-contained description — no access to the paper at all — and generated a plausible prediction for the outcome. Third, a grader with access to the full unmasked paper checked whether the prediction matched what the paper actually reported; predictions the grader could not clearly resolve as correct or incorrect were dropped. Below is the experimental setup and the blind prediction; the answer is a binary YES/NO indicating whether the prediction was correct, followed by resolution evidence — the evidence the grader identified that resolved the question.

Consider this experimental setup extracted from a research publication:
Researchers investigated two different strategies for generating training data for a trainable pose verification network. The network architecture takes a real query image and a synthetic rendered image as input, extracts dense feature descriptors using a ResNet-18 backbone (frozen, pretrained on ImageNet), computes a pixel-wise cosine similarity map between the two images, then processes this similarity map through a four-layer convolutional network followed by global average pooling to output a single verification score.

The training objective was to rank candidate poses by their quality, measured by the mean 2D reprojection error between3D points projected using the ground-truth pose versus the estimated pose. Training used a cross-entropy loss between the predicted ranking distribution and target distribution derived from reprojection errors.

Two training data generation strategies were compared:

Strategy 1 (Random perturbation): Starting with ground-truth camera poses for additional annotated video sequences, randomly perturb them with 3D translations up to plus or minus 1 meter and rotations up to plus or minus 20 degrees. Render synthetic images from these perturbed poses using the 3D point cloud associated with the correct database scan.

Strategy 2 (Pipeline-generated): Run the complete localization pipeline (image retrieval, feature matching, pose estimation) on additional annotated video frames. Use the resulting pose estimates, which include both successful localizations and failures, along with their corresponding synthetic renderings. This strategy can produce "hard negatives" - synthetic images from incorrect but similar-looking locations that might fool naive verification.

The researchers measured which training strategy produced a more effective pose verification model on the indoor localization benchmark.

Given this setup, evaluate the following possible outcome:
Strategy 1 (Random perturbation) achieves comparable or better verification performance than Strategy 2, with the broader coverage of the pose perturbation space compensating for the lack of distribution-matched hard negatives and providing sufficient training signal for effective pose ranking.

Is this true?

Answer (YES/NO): YES